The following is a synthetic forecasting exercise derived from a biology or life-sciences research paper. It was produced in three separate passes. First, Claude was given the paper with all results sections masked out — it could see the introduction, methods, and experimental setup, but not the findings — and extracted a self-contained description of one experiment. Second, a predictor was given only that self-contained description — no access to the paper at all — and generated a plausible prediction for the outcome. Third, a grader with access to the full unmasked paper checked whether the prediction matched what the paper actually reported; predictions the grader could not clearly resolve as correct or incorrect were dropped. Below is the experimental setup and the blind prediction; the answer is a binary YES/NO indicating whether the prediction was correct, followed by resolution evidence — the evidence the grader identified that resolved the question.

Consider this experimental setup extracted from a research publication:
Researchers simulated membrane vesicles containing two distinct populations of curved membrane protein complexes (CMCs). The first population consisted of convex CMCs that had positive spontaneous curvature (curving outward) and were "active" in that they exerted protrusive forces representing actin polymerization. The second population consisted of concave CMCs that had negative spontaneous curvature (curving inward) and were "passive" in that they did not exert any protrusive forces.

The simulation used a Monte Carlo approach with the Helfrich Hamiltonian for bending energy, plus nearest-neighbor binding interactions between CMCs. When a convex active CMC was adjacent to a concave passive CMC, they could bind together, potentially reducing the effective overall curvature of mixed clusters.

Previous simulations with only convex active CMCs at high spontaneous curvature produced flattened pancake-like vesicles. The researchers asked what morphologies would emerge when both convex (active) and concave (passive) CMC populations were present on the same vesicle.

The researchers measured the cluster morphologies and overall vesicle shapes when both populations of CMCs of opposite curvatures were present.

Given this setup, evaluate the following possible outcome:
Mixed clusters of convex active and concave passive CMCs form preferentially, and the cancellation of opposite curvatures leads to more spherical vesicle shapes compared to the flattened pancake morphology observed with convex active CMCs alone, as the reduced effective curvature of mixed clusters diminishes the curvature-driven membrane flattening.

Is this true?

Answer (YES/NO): NO